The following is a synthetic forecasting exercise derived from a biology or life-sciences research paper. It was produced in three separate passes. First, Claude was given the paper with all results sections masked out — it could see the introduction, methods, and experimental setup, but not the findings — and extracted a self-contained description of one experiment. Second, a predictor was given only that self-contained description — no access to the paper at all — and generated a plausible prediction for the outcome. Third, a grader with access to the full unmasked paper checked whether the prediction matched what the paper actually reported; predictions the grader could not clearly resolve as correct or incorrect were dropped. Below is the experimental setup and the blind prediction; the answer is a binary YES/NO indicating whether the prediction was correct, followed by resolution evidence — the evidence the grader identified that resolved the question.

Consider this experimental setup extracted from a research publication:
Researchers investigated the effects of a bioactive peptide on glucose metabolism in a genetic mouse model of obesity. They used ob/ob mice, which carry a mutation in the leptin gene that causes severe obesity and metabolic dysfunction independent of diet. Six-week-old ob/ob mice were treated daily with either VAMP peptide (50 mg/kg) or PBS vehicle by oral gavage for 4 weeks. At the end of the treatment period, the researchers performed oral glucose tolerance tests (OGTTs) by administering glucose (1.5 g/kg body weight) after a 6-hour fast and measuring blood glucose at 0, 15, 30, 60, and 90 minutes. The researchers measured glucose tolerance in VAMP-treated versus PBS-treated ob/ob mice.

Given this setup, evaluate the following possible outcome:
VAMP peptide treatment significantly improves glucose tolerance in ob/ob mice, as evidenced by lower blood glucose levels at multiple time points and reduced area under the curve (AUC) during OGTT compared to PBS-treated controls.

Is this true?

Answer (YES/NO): YES